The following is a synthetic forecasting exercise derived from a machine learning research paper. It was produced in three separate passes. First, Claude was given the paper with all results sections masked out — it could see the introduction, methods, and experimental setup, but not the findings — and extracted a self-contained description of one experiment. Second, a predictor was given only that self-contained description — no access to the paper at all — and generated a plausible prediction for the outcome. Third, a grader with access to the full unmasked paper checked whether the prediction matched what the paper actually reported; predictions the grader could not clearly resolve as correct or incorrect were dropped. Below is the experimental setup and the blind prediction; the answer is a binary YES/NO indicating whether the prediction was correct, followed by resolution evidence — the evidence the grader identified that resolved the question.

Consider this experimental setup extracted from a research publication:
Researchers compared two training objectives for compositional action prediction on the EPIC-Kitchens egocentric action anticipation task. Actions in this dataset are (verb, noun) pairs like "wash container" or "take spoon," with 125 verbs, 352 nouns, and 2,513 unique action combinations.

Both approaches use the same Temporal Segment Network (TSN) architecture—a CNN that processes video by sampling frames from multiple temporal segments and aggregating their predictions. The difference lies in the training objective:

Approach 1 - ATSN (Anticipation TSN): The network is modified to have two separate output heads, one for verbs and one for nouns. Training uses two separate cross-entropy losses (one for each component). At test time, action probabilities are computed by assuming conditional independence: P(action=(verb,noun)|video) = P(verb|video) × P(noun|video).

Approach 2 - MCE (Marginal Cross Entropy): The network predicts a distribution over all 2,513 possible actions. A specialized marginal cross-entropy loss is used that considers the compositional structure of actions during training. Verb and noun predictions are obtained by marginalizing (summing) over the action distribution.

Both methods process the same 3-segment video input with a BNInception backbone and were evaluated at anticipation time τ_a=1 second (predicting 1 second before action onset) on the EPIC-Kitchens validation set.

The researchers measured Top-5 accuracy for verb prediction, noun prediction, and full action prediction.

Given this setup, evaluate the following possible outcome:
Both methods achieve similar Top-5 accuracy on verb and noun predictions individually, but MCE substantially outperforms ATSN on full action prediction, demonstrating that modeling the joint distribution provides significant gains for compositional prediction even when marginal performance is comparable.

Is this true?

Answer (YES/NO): NO